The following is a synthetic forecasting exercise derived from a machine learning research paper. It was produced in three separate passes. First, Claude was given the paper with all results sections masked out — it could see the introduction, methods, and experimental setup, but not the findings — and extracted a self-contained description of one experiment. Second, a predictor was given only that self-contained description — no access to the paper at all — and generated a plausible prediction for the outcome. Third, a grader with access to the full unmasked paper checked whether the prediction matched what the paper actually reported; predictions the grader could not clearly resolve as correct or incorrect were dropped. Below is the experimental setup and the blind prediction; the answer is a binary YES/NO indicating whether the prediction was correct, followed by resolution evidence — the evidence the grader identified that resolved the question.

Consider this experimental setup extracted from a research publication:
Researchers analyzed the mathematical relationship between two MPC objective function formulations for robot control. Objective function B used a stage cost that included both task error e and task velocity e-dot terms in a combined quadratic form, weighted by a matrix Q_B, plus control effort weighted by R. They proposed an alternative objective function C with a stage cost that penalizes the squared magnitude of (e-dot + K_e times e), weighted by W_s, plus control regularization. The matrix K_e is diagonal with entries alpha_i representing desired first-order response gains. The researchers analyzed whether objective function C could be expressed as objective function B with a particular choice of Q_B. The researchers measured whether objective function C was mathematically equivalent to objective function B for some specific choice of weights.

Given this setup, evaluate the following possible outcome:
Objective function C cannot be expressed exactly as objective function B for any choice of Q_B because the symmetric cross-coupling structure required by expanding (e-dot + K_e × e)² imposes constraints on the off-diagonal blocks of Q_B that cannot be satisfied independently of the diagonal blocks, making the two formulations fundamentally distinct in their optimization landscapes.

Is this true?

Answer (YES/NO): NO